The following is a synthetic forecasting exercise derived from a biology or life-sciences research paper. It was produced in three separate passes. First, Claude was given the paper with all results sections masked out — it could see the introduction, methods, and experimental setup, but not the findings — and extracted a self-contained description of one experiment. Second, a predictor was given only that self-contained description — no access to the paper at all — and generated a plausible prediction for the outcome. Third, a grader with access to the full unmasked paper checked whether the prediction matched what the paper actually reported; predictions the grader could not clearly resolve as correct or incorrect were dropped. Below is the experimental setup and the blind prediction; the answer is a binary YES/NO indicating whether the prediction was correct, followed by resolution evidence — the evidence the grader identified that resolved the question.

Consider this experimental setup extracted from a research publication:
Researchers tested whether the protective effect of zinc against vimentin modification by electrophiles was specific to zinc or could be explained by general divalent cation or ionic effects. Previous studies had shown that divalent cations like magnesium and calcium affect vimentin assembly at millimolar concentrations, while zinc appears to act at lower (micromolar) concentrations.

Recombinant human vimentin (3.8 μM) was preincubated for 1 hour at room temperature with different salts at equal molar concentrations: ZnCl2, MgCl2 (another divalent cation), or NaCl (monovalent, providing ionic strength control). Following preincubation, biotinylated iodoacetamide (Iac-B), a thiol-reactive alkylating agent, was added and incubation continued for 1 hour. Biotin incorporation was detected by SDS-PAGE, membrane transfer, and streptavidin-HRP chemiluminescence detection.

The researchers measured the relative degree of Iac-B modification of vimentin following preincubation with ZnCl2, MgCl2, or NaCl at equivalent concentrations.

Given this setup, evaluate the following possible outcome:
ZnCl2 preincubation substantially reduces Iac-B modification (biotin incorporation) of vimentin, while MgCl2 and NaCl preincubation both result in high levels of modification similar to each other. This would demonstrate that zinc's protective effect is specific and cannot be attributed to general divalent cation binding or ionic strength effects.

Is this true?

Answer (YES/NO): YES